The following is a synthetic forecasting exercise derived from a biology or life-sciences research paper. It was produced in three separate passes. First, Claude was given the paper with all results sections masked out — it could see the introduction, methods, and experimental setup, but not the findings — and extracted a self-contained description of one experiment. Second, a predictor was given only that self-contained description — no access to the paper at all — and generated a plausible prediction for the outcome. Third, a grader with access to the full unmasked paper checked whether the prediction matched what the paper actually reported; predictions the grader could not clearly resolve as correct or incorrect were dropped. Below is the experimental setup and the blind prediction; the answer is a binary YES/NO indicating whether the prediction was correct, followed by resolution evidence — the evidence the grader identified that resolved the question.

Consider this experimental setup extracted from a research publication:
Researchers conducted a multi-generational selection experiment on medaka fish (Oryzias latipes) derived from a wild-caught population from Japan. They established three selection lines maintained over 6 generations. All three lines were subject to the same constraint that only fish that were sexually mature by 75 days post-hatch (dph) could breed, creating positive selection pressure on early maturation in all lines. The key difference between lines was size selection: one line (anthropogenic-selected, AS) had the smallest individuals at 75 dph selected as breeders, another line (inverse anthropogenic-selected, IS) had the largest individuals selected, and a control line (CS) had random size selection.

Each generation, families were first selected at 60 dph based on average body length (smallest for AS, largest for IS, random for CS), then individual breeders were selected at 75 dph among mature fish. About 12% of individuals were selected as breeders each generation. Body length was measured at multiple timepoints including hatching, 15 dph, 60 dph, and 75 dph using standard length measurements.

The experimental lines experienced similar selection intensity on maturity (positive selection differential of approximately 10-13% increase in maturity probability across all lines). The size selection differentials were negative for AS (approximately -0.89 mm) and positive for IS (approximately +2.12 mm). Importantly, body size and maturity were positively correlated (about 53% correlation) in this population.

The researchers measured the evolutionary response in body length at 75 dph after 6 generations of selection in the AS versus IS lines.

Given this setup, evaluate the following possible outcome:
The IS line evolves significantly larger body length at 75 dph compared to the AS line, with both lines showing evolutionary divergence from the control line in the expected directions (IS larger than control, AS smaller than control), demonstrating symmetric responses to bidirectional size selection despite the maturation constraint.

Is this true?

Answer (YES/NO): NO